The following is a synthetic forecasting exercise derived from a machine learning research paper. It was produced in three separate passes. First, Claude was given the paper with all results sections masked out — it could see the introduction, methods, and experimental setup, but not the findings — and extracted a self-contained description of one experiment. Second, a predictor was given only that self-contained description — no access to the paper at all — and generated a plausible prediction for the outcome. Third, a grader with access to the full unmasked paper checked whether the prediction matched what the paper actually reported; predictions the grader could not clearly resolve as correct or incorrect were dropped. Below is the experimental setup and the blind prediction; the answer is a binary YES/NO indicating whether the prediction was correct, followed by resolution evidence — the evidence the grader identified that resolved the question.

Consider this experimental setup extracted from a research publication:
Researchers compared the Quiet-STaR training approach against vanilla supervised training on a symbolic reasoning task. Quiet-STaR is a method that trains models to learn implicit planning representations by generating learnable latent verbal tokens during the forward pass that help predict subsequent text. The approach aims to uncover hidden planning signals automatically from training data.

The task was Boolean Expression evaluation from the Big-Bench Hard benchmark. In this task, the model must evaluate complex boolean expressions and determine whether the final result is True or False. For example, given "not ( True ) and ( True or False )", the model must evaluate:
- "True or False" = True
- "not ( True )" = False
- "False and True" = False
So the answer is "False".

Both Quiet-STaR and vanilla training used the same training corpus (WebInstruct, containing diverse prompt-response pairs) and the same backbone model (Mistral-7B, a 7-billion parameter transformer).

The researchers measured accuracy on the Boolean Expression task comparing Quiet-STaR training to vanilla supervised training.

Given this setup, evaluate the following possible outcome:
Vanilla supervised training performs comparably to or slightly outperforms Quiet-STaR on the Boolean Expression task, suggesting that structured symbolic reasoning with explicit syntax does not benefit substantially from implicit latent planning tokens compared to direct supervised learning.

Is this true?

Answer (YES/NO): NO